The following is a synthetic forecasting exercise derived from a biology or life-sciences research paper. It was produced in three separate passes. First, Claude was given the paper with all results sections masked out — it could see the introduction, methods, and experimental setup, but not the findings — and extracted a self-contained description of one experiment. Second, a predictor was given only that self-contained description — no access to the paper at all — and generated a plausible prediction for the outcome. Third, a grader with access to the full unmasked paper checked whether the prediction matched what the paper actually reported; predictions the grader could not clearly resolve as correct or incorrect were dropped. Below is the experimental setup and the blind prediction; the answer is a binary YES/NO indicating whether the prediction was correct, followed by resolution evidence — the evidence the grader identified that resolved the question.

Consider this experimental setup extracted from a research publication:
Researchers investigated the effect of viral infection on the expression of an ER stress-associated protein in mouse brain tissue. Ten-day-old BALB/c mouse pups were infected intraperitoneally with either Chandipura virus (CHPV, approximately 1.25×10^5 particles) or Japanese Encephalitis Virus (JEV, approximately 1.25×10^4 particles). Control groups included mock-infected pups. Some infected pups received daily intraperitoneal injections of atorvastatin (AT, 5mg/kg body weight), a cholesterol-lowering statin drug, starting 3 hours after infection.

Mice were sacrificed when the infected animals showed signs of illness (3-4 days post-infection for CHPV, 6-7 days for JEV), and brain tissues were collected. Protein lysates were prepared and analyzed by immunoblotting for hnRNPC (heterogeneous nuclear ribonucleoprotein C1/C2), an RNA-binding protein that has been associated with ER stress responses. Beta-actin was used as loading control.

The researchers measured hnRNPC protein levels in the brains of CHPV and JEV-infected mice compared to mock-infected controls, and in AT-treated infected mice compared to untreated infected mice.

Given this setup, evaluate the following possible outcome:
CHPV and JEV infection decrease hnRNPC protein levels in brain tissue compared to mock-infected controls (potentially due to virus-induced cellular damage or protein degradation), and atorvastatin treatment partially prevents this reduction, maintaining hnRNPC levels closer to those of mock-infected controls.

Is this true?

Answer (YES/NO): NO